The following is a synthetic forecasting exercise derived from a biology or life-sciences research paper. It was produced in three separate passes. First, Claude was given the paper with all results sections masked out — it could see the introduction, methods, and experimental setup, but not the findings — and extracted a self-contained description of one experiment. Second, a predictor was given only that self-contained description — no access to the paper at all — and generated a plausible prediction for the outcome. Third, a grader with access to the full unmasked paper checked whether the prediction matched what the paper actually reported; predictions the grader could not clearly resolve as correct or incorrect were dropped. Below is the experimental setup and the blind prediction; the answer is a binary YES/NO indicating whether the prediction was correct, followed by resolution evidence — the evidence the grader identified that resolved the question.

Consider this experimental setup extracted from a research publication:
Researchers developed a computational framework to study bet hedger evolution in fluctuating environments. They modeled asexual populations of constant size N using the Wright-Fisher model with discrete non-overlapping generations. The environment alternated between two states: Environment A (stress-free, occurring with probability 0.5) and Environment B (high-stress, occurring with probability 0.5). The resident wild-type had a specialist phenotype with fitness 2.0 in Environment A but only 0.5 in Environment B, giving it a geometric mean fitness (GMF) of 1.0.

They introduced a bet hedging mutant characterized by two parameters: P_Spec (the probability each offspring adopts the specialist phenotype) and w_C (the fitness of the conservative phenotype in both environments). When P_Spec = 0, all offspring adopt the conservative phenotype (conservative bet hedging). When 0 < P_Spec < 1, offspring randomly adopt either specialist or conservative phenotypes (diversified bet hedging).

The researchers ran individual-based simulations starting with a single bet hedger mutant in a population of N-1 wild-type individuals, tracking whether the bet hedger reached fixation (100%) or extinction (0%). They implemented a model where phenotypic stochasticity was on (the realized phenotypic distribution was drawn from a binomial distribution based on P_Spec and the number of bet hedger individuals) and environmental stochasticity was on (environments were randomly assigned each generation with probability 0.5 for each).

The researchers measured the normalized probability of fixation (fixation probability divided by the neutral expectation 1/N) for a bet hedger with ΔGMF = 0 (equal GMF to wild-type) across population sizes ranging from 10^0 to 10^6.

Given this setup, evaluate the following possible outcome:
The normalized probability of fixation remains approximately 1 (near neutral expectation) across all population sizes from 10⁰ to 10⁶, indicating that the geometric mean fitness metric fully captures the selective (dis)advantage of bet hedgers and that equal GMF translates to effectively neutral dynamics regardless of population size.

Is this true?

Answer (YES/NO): NO